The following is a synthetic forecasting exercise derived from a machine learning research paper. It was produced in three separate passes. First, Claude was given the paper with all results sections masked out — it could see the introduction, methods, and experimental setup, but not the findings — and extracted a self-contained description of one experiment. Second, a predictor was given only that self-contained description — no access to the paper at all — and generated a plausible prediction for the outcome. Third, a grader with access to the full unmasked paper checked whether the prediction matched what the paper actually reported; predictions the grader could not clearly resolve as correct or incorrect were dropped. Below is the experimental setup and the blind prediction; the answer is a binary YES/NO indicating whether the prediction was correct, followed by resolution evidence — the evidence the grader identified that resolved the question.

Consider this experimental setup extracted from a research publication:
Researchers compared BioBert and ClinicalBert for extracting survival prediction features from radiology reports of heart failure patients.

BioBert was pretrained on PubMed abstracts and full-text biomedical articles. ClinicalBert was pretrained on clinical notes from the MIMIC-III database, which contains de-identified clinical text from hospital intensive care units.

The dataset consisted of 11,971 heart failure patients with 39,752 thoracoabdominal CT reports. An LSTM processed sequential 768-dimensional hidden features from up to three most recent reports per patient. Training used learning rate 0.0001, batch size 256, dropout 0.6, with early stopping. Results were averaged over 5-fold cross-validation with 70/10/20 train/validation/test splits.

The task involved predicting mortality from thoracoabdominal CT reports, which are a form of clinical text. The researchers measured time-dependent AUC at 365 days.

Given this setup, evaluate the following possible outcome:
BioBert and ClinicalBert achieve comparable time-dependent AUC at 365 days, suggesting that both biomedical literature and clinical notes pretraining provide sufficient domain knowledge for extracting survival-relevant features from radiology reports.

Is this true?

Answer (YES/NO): NO